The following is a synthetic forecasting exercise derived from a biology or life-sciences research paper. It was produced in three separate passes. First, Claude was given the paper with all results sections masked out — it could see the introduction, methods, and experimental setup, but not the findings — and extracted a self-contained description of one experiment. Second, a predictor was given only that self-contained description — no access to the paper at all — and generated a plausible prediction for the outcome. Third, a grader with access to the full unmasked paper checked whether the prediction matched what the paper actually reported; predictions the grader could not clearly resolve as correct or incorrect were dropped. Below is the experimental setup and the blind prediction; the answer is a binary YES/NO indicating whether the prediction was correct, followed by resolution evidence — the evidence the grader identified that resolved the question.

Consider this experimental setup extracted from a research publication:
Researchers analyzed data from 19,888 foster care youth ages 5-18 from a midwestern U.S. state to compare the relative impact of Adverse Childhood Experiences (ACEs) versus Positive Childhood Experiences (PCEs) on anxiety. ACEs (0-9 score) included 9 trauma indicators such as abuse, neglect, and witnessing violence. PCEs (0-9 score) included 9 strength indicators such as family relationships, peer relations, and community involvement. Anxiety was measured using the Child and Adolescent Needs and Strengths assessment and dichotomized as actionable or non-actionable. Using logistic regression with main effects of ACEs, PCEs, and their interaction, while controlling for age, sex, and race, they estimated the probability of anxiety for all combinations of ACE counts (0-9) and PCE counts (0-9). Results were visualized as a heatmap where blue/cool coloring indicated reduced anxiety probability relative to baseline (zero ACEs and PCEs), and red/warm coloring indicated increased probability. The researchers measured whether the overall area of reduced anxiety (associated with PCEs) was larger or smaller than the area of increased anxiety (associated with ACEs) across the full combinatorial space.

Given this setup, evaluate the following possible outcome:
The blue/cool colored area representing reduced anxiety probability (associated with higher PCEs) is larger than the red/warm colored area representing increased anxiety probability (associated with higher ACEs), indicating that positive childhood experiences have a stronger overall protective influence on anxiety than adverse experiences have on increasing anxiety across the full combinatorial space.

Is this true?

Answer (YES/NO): NO